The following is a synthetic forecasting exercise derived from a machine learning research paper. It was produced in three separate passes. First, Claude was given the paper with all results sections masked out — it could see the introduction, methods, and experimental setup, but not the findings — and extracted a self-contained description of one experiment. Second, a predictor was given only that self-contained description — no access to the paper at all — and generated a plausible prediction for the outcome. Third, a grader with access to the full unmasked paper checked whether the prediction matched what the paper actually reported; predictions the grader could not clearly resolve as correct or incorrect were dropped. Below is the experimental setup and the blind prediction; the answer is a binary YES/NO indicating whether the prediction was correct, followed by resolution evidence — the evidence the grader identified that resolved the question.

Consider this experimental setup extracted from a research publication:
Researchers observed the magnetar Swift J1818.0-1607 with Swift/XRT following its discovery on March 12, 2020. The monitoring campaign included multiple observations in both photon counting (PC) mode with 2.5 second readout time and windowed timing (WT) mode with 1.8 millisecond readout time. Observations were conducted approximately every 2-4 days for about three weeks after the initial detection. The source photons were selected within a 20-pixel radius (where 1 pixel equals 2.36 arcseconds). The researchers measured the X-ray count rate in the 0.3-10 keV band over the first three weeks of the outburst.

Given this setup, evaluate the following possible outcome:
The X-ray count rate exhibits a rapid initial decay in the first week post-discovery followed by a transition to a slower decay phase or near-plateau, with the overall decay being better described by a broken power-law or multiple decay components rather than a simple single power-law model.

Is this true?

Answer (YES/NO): NO